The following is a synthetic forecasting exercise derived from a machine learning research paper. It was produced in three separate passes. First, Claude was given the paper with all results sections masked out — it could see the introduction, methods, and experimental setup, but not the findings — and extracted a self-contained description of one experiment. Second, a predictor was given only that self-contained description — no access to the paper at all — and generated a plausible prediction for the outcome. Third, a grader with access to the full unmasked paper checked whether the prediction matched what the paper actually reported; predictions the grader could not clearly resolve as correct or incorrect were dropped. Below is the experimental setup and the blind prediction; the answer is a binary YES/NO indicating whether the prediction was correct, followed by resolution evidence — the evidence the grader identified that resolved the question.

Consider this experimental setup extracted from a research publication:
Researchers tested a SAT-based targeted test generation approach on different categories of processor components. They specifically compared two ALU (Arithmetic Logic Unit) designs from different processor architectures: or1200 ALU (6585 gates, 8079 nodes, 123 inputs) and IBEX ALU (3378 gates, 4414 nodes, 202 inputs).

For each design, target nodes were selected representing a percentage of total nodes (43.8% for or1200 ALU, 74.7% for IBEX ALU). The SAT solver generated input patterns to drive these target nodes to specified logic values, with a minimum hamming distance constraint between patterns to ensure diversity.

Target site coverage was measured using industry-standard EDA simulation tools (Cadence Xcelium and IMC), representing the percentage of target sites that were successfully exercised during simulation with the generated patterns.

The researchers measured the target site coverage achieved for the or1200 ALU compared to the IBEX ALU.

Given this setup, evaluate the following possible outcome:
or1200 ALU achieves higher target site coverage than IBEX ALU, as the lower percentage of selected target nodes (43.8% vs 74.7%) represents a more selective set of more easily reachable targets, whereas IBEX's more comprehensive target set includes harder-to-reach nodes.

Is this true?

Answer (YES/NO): NO